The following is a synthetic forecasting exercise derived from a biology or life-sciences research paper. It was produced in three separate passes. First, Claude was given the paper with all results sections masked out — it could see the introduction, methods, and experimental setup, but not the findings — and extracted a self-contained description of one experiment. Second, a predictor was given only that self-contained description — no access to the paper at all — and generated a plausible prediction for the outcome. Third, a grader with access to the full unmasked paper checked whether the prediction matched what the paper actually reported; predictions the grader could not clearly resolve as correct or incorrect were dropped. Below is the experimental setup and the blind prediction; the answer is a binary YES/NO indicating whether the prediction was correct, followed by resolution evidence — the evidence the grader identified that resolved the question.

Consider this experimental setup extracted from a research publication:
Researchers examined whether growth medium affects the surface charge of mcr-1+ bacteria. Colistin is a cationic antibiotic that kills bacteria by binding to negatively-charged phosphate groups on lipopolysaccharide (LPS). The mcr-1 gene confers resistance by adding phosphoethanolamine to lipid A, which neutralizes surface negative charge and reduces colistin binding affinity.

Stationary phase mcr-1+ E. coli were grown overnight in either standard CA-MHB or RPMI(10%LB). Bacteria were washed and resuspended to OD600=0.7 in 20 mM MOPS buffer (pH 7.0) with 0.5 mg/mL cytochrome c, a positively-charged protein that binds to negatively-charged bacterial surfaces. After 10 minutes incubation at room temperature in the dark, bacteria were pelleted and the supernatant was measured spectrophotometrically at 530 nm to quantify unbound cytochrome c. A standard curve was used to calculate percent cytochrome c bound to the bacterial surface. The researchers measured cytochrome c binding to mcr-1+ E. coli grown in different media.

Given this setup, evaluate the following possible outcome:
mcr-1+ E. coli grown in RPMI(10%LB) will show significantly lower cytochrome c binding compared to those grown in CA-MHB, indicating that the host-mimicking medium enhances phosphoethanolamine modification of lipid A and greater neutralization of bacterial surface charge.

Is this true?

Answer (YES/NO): NO